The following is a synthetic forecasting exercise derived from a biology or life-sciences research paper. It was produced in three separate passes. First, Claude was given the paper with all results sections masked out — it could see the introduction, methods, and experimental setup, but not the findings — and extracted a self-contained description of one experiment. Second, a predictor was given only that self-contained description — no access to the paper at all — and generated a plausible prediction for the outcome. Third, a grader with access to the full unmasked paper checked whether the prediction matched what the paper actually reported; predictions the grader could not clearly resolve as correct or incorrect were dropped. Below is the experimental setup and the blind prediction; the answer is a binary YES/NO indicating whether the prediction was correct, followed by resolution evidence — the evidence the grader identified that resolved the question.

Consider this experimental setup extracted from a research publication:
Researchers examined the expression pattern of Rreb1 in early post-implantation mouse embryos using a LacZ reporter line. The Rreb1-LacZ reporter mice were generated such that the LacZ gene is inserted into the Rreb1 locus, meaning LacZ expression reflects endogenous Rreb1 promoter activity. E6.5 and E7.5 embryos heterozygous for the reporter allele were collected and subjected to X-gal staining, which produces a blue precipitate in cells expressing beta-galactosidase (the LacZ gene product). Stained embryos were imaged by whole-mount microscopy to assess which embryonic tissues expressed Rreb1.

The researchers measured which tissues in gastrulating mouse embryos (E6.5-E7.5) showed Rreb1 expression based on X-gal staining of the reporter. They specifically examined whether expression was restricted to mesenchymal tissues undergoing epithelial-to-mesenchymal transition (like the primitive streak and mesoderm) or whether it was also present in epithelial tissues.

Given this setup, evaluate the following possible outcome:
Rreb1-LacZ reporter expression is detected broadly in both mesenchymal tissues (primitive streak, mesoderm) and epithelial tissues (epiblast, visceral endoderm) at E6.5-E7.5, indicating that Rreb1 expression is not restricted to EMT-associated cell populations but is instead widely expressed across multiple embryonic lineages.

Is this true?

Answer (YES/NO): YES